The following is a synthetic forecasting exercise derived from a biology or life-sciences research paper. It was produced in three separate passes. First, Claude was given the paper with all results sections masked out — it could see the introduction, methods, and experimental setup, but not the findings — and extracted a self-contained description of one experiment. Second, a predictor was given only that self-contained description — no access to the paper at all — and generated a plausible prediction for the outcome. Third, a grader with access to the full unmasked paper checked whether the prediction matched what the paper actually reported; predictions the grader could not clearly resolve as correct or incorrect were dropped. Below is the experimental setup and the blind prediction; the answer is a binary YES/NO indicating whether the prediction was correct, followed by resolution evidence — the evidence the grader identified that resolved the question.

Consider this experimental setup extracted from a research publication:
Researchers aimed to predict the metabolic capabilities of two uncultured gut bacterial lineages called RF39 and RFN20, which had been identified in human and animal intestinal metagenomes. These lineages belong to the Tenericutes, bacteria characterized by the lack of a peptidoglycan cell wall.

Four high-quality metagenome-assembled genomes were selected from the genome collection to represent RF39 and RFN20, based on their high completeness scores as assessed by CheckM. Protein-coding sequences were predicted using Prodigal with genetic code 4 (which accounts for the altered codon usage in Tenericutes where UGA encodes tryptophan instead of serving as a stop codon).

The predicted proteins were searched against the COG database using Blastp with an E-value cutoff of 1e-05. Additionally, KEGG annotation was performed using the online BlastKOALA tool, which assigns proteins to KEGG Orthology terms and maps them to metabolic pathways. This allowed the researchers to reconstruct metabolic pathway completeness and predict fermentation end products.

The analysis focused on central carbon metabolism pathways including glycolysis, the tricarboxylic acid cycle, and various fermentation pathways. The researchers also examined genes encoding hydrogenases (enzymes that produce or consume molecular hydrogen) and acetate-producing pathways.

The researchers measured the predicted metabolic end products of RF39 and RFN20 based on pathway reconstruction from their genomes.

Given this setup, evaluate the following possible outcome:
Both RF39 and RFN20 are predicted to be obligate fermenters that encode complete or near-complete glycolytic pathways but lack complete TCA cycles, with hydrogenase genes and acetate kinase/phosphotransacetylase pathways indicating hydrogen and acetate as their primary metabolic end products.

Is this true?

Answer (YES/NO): NO